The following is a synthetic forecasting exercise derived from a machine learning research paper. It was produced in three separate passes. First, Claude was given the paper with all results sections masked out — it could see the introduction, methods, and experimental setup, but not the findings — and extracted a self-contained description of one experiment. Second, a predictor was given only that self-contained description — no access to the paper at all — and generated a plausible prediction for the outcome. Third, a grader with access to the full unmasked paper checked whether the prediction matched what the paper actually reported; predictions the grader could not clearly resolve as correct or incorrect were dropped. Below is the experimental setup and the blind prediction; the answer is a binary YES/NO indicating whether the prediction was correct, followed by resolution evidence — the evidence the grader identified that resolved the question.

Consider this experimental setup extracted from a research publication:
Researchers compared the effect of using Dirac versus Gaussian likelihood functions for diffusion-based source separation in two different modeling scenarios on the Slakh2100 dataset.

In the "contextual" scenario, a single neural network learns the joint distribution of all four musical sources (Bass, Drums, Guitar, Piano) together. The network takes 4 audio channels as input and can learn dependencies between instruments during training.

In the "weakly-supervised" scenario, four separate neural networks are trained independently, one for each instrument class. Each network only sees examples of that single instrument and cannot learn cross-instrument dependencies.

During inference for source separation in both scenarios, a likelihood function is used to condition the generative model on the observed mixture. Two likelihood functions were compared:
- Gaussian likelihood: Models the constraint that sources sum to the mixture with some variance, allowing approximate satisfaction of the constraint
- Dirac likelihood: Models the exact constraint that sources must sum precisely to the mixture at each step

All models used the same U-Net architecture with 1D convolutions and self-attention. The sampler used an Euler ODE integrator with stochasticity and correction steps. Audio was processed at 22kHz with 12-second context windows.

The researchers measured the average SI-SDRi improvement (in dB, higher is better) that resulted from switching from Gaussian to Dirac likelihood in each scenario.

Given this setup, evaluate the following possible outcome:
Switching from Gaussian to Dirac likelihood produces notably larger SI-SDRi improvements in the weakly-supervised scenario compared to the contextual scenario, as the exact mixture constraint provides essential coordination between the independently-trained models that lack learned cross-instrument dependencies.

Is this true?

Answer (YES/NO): YES